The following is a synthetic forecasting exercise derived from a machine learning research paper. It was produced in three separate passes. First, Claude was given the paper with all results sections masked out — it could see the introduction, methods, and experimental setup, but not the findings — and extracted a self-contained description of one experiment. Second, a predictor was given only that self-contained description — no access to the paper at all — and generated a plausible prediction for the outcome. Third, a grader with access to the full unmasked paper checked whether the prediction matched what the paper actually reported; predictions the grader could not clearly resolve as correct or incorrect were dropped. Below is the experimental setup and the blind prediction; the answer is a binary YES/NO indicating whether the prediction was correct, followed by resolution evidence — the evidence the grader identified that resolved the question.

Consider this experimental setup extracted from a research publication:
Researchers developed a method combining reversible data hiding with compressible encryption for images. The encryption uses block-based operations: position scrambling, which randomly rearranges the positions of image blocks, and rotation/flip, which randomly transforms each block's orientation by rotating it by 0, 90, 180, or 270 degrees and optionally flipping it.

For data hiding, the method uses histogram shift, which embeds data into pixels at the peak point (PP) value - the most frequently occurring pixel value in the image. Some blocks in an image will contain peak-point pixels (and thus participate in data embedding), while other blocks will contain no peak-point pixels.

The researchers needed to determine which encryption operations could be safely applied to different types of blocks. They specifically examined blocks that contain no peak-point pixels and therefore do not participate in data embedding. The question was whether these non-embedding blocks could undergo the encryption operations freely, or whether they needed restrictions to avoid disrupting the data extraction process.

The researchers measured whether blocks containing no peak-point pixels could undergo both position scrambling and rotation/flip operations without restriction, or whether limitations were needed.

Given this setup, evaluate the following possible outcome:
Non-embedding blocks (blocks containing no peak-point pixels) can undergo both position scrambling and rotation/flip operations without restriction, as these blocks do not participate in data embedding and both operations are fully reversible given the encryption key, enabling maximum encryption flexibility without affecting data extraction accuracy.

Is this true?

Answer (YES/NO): YES